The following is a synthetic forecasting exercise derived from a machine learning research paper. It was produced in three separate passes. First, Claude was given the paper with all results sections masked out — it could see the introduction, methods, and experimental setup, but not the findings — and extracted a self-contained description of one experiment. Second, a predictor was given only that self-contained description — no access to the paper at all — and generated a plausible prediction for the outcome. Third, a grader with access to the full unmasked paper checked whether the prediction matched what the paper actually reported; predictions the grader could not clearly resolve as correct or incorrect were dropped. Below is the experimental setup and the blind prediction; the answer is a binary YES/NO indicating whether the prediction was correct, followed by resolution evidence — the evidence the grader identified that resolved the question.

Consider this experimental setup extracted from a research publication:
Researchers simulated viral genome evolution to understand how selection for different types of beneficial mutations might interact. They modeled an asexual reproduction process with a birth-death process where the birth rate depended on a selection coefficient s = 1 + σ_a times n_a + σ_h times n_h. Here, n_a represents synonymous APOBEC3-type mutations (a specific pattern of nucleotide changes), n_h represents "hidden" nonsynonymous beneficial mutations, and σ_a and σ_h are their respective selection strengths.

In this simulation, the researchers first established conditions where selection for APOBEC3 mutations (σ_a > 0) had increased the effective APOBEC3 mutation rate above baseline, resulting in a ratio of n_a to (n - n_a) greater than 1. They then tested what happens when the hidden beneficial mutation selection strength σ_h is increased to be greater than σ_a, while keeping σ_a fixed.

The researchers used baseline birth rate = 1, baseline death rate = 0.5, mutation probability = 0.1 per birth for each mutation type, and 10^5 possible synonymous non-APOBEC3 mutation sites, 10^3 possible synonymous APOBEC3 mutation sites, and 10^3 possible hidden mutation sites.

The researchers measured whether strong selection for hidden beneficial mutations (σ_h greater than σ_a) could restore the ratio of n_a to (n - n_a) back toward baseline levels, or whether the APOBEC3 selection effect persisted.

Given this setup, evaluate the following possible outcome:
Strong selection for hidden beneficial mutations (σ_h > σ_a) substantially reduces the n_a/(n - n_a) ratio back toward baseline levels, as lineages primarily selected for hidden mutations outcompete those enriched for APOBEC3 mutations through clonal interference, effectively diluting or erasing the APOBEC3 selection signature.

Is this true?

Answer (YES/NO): YES